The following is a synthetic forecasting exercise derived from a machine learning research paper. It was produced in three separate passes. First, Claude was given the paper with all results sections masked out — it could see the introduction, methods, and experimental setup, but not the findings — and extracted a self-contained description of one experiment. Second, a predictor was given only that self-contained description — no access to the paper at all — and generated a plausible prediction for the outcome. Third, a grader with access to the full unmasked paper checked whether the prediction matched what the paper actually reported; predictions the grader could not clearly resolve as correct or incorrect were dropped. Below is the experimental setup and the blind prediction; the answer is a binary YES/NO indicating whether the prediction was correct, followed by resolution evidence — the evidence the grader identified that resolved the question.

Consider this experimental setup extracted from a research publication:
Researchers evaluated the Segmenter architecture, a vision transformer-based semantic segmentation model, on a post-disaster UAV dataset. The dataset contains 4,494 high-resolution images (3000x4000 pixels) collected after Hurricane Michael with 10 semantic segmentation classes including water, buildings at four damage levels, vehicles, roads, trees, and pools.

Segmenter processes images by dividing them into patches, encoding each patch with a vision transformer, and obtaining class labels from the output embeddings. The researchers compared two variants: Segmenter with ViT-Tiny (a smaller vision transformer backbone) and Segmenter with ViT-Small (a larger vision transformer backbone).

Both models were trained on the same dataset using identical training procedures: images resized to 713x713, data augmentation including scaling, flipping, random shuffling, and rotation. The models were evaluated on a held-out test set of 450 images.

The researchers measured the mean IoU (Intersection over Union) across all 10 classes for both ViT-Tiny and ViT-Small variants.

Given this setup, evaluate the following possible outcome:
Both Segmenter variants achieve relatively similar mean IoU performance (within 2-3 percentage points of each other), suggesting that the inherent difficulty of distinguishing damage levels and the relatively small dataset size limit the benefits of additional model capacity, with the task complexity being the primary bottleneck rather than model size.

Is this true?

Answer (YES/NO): NO